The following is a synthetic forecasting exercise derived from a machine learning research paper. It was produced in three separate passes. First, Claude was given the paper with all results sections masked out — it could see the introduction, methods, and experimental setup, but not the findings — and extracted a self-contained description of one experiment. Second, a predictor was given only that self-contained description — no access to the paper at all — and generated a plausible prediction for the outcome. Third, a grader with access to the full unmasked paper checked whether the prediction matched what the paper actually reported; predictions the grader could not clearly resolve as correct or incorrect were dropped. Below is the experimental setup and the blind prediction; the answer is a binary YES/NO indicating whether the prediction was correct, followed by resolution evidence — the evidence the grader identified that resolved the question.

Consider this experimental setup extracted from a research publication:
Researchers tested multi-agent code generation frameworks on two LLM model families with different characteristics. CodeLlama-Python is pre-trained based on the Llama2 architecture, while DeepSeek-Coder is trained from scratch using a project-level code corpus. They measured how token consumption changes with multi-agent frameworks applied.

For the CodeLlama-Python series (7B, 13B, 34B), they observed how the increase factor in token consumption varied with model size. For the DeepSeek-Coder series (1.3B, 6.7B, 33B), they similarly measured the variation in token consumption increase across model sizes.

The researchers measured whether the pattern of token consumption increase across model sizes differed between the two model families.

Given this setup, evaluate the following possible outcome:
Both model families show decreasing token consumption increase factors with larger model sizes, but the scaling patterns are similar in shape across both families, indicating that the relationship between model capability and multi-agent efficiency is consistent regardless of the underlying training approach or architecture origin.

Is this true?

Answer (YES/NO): NO